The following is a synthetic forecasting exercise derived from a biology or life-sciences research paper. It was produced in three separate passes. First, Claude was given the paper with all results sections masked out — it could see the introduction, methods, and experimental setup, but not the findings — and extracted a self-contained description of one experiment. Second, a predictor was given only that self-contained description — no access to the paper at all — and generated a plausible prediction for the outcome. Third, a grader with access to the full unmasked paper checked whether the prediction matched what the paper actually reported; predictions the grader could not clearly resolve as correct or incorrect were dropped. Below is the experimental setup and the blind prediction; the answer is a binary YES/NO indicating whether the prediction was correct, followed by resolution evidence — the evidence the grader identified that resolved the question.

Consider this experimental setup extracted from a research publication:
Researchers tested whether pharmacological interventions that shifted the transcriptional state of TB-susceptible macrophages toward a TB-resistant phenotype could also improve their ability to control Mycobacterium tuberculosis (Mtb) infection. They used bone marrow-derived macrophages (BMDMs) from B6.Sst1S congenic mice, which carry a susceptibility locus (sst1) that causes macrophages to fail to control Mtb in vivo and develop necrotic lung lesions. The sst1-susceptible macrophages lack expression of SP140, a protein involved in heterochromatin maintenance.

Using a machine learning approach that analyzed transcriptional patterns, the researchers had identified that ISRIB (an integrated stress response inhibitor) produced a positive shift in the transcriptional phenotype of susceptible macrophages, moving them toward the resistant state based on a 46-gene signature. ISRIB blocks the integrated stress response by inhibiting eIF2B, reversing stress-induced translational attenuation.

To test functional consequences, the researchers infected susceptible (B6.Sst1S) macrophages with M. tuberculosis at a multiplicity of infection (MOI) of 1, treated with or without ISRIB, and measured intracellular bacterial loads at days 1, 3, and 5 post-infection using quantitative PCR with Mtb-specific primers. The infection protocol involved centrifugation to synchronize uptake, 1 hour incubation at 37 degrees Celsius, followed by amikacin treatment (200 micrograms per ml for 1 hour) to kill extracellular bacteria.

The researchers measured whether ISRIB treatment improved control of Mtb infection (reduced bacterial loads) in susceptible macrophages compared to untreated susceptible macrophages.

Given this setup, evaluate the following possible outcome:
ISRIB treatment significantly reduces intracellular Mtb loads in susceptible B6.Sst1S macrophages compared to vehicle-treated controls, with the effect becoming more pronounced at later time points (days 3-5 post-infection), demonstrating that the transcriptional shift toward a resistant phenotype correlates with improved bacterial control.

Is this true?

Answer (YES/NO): NO